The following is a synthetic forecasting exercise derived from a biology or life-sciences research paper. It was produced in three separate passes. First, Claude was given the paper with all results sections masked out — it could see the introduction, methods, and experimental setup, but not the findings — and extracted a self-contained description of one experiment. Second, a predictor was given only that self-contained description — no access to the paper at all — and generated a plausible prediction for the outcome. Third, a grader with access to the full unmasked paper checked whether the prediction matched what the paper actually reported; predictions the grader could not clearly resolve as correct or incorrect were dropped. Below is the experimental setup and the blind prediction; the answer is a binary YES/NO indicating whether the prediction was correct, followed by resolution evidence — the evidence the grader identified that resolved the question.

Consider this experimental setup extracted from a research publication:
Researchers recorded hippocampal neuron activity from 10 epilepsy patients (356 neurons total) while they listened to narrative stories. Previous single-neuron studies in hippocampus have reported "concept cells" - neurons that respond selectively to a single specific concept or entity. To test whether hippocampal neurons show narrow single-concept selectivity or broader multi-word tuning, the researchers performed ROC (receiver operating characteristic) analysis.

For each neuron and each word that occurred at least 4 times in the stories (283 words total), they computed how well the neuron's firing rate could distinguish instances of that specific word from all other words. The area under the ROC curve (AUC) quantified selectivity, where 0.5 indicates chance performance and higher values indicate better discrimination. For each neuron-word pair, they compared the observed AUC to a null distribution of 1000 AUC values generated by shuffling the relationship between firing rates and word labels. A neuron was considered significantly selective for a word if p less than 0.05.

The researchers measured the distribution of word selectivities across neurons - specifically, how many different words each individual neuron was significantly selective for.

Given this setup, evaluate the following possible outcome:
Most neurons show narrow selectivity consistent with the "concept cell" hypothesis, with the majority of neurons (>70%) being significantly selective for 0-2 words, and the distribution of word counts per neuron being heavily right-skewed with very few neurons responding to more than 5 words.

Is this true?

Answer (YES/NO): NO